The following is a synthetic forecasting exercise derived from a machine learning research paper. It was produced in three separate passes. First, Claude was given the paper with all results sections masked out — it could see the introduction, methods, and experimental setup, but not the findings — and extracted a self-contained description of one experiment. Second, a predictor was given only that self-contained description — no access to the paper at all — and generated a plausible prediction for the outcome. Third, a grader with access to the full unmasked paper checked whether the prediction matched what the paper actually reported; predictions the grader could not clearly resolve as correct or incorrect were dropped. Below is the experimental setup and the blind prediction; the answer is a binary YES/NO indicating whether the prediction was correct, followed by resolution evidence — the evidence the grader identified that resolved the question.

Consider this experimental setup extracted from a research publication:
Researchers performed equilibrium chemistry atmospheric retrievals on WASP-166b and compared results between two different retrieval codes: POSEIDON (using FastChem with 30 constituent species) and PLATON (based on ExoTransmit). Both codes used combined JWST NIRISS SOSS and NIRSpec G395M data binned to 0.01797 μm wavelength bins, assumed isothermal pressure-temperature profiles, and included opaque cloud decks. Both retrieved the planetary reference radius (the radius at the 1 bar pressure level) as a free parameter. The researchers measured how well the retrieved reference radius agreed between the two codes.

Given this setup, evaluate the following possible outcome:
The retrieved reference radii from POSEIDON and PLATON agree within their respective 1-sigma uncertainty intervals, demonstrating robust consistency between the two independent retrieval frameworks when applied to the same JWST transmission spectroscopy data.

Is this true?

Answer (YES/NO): NO